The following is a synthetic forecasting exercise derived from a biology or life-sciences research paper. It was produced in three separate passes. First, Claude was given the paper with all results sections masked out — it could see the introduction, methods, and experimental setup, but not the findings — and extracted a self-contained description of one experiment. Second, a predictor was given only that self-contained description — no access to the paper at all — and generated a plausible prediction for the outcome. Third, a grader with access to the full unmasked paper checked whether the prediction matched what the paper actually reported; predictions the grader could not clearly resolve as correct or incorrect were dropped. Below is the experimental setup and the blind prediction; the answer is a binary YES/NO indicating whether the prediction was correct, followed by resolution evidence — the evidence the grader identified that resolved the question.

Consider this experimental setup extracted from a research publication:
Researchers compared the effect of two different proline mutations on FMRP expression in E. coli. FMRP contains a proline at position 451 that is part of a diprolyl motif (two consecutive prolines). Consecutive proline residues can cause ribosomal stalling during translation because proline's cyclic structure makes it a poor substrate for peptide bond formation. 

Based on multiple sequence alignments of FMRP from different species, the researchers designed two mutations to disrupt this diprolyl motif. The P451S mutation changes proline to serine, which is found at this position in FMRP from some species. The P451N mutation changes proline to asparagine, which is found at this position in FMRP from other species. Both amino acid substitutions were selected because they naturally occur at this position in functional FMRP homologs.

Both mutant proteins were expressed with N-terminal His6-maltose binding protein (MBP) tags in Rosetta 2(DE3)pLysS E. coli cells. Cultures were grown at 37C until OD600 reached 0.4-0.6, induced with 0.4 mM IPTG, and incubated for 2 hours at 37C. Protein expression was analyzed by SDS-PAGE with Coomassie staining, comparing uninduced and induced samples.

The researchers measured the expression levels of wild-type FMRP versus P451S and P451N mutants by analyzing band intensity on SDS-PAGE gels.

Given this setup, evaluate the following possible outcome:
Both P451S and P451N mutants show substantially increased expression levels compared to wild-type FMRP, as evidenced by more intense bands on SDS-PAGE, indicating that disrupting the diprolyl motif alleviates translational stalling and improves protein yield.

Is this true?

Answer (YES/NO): YES